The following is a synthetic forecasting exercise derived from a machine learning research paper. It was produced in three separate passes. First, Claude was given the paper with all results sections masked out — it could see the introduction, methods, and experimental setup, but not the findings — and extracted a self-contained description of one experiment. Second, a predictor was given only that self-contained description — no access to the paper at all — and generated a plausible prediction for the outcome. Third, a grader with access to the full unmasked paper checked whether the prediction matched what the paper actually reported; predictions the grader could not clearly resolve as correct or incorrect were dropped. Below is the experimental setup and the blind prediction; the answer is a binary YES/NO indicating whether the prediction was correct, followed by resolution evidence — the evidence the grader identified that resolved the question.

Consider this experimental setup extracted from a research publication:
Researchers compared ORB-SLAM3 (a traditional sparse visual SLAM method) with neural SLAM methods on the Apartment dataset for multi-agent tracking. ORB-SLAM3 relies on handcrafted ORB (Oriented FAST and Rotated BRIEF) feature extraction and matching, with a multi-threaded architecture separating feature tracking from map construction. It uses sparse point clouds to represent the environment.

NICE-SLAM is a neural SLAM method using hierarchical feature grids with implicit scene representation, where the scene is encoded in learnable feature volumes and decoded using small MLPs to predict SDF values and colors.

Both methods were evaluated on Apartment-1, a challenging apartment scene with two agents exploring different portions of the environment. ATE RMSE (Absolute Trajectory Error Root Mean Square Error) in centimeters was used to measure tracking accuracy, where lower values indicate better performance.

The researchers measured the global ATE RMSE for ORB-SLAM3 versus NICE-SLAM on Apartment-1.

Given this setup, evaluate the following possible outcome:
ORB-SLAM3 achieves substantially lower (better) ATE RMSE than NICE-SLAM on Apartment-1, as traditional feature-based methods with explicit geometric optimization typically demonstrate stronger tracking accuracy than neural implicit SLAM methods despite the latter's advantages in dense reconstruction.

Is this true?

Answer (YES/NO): YES